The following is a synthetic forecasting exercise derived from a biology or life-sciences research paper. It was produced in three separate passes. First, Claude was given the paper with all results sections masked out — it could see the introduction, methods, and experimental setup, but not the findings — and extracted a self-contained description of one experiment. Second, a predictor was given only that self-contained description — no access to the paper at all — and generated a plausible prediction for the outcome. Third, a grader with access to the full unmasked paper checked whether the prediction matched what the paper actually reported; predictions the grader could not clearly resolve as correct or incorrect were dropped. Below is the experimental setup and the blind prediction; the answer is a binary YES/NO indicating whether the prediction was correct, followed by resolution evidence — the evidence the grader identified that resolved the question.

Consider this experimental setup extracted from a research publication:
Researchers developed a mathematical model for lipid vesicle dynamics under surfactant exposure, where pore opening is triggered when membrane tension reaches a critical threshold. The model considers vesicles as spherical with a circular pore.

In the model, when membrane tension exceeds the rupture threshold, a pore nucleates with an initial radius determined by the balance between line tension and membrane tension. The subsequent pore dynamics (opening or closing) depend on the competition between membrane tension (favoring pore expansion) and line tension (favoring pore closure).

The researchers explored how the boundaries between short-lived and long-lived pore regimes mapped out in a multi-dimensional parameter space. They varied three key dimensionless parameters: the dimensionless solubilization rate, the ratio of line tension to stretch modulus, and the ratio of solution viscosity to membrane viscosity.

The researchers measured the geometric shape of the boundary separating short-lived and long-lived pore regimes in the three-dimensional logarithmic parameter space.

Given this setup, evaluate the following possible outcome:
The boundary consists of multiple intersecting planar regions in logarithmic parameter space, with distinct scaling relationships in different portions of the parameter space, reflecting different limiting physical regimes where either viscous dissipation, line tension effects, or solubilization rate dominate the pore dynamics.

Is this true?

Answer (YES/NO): NO